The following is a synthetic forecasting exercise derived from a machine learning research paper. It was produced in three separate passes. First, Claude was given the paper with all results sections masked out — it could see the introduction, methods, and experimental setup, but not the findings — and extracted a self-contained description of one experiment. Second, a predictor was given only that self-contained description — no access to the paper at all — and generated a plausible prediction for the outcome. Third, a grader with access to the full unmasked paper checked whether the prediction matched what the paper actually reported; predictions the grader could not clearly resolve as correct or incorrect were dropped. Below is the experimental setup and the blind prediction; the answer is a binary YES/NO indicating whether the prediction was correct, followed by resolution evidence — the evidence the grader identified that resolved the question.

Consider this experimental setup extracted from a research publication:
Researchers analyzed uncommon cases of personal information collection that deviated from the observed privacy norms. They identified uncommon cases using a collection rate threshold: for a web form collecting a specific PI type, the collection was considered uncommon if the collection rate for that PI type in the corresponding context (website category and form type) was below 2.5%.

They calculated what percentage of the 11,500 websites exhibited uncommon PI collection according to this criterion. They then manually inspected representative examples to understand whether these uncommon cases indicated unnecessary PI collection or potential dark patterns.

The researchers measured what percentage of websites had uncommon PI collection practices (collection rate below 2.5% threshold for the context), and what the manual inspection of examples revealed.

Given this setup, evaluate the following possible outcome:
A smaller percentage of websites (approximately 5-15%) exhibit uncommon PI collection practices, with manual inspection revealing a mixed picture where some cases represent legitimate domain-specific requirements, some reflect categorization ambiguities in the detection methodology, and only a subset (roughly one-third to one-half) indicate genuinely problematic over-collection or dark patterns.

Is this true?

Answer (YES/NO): NO